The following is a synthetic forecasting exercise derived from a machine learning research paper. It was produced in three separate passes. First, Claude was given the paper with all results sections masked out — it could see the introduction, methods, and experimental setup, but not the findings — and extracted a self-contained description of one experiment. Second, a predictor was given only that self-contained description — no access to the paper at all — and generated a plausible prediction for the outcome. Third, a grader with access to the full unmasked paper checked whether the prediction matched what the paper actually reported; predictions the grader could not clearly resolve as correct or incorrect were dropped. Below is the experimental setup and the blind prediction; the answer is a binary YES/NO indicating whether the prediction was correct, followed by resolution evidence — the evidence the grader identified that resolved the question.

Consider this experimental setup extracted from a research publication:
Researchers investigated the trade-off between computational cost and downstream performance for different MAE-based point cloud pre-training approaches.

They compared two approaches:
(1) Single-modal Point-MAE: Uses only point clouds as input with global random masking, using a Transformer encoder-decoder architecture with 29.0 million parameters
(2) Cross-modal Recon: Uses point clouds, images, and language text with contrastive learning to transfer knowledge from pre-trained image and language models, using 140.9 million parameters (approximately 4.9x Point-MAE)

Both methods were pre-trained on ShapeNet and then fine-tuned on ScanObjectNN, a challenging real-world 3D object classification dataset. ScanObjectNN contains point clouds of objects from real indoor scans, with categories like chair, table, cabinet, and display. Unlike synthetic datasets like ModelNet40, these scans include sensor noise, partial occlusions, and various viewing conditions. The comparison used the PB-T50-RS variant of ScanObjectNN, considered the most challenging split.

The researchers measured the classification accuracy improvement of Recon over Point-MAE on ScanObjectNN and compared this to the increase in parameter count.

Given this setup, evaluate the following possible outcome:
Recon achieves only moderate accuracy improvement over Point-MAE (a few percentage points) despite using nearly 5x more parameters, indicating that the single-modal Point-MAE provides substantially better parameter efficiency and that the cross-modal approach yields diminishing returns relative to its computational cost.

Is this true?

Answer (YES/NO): NO